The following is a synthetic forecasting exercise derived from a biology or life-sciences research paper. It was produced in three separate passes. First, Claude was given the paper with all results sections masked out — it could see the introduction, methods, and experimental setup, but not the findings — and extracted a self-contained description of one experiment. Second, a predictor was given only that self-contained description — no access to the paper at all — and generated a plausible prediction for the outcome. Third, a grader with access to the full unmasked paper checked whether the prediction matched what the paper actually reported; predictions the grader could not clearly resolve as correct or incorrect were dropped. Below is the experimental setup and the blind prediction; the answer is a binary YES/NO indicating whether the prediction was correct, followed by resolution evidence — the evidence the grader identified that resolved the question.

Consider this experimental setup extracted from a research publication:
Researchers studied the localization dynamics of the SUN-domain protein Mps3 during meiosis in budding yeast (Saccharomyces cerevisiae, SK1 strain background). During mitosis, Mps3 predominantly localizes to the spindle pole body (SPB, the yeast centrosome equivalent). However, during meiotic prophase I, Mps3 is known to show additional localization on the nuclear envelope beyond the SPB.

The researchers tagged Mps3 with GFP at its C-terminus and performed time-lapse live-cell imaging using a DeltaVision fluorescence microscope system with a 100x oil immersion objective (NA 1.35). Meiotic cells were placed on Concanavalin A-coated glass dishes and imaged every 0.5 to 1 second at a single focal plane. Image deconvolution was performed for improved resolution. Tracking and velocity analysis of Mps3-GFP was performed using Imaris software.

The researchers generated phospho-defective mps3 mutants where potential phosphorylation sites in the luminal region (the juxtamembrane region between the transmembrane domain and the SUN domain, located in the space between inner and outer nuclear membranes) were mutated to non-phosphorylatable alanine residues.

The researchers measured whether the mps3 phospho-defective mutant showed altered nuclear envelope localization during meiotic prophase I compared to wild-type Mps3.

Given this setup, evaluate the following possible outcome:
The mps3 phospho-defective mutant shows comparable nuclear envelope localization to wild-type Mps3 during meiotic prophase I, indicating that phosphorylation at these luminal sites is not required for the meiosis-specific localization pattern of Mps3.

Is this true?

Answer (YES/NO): NO